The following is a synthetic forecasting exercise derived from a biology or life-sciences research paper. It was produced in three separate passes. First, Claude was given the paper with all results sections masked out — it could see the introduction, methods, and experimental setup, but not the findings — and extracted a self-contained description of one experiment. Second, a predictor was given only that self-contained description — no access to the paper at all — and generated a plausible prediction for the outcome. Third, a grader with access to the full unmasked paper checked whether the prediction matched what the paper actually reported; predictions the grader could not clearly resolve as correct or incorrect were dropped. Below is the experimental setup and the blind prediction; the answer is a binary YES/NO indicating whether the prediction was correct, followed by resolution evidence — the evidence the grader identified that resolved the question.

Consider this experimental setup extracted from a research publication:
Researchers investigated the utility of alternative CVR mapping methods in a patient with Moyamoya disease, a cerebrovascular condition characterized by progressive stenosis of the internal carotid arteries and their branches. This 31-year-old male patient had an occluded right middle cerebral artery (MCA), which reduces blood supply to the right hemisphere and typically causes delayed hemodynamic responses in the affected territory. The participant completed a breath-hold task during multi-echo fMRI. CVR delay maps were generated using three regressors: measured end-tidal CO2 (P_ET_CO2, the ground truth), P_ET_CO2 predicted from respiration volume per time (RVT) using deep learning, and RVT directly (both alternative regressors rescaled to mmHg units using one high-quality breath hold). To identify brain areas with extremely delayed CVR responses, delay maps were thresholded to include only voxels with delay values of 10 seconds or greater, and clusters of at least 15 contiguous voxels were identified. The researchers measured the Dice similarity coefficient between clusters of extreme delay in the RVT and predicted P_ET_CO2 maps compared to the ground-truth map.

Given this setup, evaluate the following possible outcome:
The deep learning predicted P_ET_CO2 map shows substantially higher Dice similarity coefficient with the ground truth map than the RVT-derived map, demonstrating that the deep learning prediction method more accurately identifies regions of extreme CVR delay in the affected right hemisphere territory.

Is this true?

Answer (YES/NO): YES